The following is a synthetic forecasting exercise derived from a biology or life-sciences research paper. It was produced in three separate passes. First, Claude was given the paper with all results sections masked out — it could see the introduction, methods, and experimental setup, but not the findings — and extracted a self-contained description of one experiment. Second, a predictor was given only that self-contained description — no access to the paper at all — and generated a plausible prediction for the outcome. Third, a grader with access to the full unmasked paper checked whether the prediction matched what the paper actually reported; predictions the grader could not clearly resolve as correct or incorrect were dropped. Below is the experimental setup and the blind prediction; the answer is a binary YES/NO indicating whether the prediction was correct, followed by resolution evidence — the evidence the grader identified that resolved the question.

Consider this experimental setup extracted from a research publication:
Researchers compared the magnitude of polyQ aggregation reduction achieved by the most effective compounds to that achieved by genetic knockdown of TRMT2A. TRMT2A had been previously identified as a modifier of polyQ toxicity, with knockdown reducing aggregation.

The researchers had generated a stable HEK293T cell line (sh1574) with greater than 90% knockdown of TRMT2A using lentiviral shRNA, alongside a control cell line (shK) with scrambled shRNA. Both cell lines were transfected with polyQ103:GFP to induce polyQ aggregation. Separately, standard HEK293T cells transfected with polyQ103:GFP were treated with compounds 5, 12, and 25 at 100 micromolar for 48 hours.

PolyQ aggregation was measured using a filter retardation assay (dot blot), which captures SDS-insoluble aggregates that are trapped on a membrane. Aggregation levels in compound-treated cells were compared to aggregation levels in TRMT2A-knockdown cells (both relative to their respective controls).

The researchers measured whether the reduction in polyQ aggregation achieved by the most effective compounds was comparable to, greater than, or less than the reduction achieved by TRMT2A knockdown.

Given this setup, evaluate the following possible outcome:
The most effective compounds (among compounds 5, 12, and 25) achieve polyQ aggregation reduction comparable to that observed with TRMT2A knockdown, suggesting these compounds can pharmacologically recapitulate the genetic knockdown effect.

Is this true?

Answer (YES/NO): YES